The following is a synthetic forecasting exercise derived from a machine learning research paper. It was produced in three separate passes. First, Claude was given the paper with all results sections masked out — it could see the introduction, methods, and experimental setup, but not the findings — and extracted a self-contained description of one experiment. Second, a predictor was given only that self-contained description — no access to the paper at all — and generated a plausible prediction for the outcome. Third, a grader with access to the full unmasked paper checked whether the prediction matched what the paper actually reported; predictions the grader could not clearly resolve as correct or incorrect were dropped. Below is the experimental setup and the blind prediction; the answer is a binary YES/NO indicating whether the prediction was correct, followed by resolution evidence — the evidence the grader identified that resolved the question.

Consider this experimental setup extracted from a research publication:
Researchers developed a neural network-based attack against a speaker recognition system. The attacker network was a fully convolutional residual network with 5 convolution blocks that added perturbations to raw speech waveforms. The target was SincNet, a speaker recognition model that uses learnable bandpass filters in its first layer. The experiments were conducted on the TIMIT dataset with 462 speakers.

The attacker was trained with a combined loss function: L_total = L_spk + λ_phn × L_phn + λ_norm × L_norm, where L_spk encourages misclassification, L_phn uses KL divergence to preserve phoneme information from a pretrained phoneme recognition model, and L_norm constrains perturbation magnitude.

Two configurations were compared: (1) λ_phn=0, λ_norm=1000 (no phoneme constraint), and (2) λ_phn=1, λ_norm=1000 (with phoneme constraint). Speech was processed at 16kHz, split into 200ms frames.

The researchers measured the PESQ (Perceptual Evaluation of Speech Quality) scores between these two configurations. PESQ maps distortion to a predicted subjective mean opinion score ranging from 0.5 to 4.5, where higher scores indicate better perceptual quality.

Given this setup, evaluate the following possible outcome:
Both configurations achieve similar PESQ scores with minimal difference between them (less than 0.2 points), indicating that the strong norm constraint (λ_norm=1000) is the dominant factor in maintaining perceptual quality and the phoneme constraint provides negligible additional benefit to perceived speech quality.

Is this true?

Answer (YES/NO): NO